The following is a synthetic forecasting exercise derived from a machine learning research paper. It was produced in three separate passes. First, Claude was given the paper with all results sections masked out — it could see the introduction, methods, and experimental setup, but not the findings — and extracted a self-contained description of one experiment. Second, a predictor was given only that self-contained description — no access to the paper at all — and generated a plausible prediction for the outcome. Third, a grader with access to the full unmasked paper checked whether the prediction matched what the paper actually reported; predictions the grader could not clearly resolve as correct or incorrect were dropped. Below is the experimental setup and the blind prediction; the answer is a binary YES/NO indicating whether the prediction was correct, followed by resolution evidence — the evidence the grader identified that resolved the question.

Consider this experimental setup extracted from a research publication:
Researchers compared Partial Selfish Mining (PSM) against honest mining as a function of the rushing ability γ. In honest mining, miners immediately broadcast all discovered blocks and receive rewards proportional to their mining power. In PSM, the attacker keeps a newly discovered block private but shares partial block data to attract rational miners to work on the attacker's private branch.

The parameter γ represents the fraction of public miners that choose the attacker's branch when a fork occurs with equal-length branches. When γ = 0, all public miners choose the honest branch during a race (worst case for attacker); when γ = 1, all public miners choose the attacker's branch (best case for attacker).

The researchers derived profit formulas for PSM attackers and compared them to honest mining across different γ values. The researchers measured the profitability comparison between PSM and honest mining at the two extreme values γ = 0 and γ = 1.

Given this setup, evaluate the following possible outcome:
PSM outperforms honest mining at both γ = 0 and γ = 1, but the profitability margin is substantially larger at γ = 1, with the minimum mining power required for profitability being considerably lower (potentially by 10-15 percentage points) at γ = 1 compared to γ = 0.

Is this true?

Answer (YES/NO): NO